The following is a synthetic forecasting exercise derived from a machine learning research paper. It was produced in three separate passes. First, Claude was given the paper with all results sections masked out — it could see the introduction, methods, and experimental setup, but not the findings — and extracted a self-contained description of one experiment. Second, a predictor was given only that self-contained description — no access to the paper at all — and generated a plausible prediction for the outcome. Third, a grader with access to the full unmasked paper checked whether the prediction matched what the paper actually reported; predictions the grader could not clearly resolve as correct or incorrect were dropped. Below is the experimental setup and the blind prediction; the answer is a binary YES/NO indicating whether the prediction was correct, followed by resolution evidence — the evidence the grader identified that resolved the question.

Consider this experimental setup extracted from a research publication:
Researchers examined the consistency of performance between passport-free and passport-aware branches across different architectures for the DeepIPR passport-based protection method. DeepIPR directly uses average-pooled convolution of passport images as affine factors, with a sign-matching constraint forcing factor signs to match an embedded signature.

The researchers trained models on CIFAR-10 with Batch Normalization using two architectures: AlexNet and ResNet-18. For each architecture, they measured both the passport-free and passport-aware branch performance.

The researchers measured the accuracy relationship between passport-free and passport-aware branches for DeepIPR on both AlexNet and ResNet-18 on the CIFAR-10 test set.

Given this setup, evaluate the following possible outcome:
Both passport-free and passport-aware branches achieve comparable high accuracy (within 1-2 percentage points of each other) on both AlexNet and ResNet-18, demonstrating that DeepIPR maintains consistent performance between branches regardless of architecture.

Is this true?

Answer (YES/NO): NO